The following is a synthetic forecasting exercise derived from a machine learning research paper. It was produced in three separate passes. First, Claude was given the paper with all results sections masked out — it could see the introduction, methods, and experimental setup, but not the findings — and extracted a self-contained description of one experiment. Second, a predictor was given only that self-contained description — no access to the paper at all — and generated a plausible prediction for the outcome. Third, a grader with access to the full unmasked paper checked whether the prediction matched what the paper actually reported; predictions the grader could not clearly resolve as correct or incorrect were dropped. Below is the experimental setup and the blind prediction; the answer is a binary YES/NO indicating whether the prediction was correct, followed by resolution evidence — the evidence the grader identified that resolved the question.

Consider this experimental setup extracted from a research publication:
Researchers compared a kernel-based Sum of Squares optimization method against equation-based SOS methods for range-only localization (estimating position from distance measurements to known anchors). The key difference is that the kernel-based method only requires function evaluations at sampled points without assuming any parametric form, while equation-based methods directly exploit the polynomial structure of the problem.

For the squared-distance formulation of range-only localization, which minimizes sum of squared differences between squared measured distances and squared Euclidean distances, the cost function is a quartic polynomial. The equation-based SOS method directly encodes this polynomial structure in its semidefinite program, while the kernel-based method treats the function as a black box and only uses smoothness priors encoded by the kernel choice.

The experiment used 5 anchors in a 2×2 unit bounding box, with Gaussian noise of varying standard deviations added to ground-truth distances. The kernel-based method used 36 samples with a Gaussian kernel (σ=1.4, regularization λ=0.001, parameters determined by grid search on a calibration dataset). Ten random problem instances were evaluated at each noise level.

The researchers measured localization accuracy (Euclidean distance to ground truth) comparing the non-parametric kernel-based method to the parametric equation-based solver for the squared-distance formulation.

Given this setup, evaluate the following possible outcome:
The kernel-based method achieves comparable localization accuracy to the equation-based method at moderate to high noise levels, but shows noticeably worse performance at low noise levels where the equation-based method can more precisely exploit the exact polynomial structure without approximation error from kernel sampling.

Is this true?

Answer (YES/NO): NO